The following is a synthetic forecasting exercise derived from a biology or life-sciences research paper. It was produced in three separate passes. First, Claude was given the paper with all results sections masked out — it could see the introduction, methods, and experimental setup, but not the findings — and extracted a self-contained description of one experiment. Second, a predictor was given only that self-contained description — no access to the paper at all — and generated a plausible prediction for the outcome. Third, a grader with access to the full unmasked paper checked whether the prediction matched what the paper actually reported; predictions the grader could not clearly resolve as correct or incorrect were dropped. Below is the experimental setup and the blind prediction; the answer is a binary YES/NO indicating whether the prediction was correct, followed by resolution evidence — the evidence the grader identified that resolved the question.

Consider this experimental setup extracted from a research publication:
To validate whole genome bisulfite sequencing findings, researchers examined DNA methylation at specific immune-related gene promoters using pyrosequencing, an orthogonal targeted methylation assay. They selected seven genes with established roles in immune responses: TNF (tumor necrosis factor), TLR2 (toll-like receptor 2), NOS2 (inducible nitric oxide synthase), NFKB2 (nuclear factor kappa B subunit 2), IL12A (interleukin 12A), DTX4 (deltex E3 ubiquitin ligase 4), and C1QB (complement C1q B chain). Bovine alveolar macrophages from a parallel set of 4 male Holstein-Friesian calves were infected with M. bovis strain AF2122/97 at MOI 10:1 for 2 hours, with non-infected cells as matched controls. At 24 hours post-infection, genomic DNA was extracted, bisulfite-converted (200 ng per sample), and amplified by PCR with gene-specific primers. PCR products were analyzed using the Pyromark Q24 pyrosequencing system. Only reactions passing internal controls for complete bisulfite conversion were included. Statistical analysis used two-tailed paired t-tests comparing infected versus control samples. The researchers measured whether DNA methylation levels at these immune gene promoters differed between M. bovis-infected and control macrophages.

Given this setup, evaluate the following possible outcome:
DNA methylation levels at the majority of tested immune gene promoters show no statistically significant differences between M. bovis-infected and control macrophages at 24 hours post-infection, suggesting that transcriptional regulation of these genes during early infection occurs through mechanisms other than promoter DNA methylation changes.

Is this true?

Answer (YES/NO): YES